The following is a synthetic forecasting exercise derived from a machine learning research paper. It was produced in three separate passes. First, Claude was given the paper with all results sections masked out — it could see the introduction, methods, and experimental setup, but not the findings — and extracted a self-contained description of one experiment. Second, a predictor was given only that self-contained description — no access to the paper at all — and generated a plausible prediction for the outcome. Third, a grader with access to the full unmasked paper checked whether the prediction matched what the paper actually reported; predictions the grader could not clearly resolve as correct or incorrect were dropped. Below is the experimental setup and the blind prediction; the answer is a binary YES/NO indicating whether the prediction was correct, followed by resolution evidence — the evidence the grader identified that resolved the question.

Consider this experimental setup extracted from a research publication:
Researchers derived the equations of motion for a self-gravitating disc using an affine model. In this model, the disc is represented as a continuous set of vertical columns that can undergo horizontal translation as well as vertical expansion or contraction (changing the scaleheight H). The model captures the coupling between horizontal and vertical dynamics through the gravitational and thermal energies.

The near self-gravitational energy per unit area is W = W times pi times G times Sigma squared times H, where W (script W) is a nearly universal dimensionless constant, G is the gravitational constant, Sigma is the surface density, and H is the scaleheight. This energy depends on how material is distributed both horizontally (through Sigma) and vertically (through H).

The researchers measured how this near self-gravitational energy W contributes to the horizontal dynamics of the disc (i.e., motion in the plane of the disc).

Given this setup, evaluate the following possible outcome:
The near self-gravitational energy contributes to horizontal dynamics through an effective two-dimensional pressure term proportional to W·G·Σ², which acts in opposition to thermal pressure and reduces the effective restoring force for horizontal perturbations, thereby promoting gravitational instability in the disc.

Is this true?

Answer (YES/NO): NO